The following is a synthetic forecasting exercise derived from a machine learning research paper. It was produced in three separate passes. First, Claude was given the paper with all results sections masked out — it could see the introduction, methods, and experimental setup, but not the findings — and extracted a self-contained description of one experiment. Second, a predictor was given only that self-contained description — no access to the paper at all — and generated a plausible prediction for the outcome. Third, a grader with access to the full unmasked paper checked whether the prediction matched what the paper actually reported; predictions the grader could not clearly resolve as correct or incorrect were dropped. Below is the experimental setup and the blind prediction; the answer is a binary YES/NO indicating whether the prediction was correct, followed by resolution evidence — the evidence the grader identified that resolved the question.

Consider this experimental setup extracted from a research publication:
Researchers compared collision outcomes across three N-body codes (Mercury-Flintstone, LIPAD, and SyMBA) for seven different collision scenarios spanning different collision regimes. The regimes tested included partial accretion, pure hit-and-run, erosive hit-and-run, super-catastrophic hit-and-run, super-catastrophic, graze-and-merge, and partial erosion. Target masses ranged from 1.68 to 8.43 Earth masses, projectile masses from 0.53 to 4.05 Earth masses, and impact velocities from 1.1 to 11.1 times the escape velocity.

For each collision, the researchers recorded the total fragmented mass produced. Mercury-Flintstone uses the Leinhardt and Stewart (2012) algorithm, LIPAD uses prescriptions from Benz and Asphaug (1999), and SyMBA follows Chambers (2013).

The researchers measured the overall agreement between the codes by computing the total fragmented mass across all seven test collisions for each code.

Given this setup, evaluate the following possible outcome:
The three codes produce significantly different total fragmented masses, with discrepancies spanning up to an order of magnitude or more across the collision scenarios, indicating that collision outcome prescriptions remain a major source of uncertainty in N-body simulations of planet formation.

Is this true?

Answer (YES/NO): NO